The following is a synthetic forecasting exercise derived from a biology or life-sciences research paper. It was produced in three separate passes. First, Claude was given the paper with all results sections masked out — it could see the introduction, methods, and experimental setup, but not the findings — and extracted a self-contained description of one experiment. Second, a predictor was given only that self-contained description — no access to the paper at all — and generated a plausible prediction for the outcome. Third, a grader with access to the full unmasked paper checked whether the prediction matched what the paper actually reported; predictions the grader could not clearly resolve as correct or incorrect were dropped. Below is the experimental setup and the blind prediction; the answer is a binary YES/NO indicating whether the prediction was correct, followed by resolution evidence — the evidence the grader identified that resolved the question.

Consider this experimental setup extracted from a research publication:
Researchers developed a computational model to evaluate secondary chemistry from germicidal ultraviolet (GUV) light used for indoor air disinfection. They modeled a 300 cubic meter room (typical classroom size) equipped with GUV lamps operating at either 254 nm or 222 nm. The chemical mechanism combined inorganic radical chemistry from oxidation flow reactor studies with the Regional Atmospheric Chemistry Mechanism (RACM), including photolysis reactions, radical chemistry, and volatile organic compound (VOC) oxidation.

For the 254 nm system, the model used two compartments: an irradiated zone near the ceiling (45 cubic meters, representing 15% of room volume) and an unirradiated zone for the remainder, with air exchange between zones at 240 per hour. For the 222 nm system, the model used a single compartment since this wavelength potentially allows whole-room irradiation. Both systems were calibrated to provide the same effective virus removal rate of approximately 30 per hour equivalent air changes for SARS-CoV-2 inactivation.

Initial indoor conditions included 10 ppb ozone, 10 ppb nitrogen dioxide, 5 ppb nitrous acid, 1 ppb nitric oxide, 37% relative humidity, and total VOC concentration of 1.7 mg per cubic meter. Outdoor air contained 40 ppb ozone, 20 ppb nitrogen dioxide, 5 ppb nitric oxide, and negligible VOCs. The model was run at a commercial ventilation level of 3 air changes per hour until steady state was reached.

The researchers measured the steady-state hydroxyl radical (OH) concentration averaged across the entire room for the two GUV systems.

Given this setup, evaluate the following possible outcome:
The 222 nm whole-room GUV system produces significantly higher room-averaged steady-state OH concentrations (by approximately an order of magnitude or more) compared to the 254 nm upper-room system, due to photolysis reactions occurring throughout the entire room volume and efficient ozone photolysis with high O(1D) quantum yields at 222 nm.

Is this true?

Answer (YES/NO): NO